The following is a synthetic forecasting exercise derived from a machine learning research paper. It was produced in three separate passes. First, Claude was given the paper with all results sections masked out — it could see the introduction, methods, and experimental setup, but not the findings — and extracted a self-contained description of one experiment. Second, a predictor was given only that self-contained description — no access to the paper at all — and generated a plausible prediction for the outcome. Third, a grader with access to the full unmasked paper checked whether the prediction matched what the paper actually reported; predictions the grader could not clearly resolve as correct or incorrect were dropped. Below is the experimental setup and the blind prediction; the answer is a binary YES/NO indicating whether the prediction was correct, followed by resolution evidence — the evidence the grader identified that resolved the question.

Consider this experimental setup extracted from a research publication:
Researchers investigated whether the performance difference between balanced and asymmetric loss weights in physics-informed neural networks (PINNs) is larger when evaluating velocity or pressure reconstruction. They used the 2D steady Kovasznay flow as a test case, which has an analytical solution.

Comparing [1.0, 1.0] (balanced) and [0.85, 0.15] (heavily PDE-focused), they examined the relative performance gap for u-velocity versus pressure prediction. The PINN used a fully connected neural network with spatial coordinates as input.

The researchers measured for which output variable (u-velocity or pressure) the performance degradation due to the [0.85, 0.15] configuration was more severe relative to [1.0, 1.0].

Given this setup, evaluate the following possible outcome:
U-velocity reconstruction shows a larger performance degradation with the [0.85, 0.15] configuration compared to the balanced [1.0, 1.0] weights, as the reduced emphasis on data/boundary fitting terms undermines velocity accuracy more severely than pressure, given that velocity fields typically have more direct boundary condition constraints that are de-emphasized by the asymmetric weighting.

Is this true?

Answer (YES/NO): NO